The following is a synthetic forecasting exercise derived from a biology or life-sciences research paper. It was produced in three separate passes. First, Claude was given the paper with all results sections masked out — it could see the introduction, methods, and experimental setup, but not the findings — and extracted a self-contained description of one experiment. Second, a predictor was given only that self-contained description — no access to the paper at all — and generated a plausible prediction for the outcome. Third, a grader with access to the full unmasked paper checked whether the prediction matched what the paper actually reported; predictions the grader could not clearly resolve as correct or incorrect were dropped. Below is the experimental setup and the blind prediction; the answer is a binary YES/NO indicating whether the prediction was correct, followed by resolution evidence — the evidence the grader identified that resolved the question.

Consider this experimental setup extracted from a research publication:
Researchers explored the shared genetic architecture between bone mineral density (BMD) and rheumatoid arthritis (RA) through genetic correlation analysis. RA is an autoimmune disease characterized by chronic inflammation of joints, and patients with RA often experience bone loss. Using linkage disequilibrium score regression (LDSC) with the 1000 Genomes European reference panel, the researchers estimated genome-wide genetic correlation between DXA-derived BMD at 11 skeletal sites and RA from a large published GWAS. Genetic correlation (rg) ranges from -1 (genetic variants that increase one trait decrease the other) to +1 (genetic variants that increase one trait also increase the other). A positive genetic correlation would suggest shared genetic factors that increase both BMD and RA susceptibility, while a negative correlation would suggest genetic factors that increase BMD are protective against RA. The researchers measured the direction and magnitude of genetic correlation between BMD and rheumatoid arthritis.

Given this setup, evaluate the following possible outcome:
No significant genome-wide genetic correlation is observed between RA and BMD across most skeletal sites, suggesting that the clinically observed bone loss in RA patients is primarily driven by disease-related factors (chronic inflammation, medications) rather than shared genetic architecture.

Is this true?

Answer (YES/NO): YES